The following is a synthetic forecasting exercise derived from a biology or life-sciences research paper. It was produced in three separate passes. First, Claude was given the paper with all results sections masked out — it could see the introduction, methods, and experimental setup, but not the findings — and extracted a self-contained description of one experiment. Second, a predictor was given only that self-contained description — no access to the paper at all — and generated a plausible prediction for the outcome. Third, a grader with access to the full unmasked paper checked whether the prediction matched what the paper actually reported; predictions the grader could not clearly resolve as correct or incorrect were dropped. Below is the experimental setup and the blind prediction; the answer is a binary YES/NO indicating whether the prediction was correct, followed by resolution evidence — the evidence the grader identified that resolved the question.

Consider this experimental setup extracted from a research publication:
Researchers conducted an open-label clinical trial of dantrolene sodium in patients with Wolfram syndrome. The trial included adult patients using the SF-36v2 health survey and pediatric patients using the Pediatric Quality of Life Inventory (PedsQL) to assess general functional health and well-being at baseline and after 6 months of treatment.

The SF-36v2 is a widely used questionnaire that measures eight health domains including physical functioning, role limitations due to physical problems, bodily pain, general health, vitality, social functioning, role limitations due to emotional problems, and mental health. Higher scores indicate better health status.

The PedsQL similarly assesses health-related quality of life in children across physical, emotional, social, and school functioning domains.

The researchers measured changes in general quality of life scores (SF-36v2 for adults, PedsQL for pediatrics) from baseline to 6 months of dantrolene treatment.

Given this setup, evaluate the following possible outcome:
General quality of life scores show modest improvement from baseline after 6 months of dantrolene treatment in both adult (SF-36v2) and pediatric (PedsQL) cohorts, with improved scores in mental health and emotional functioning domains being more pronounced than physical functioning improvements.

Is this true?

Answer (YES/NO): NO